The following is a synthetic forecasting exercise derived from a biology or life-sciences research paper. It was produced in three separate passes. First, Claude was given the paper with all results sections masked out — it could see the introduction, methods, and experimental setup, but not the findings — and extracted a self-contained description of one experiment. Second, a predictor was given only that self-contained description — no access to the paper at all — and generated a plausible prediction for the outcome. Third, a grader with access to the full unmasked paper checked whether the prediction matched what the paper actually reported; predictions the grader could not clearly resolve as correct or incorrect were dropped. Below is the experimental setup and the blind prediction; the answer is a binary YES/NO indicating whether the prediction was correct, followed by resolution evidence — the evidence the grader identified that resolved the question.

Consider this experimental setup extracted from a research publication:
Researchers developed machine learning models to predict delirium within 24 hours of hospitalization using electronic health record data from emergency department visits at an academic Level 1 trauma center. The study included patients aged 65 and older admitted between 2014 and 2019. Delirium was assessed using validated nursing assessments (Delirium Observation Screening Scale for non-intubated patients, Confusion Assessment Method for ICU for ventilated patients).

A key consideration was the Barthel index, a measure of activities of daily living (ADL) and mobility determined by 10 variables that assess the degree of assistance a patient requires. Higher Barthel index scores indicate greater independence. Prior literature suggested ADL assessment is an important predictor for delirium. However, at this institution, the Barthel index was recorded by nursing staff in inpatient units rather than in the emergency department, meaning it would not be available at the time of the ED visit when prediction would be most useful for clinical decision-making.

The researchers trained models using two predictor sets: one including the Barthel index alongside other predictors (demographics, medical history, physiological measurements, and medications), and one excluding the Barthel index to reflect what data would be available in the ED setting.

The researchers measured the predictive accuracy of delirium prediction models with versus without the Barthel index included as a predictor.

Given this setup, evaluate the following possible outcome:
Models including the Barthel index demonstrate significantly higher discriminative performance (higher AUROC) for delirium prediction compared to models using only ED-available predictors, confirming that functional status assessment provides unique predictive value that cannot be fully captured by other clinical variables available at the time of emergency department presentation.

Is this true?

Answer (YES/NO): YES